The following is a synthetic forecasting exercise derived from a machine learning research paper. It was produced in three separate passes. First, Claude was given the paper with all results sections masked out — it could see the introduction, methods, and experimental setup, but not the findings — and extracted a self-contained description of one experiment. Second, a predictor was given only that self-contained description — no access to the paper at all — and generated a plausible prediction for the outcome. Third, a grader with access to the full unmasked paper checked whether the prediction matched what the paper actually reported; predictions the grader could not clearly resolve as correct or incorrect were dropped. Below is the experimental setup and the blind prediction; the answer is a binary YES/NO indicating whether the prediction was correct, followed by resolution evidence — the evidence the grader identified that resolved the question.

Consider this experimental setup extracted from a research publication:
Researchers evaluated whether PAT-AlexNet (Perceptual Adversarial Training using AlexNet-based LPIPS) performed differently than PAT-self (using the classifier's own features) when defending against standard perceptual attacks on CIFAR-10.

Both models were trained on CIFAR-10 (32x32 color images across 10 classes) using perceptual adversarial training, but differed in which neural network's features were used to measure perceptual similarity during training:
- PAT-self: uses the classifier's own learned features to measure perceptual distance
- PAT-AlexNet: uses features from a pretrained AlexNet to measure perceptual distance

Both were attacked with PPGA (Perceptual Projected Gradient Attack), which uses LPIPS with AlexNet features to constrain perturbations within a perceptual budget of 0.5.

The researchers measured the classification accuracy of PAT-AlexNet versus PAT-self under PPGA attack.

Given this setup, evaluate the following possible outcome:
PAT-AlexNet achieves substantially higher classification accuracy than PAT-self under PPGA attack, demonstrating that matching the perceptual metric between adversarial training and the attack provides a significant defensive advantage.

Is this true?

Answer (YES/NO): YES